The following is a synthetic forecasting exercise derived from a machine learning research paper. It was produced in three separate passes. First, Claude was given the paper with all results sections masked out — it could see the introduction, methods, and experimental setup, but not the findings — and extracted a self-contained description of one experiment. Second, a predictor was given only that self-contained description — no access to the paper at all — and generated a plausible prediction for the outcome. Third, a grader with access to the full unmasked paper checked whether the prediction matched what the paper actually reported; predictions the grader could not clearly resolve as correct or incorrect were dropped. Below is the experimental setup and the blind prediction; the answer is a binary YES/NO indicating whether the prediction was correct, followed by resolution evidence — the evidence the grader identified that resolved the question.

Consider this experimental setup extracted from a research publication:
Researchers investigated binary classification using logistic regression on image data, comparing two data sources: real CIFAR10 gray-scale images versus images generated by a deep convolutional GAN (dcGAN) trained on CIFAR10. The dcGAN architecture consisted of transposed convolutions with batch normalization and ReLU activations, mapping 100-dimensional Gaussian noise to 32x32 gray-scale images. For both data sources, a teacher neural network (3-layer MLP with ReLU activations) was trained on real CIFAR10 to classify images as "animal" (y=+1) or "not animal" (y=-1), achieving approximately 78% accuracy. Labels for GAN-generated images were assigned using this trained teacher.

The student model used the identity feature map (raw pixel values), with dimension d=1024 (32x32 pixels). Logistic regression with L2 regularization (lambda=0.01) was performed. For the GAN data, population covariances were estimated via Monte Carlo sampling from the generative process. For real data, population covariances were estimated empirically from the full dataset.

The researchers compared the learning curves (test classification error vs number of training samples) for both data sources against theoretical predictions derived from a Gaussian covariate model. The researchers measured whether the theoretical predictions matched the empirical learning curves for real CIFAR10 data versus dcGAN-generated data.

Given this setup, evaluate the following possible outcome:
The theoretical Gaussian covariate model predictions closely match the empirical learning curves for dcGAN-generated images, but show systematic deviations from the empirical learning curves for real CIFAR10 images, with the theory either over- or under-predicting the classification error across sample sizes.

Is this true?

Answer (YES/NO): YES